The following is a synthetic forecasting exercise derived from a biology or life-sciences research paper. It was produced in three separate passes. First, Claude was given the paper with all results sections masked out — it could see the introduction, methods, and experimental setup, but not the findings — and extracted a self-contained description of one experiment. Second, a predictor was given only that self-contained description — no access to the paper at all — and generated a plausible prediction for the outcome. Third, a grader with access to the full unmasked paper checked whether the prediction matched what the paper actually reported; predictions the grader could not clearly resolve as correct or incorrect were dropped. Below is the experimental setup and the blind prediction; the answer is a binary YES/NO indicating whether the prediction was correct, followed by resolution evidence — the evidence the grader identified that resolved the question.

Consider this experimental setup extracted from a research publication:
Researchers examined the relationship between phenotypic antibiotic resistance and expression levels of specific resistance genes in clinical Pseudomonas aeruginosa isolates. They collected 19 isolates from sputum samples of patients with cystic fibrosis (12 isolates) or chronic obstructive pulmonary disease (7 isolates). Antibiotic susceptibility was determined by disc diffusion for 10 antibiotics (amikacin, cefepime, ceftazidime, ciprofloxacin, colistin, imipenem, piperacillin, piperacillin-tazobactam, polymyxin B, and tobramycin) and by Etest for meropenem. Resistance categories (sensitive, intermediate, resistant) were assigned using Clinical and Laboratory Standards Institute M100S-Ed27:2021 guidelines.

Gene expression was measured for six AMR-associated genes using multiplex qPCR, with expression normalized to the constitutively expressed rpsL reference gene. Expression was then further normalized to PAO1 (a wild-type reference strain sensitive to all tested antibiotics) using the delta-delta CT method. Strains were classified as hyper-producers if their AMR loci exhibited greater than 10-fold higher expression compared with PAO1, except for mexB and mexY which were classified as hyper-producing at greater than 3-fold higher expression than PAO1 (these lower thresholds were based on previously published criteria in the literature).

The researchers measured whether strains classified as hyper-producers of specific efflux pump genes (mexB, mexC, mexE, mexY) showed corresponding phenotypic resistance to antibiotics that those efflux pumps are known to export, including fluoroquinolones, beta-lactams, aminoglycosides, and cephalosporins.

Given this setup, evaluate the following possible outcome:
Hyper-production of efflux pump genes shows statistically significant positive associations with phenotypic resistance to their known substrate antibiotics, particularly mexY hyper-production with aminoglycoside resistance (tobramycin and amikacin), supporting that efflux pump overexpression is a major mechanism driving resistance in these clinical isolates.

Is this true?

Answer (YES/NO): NO